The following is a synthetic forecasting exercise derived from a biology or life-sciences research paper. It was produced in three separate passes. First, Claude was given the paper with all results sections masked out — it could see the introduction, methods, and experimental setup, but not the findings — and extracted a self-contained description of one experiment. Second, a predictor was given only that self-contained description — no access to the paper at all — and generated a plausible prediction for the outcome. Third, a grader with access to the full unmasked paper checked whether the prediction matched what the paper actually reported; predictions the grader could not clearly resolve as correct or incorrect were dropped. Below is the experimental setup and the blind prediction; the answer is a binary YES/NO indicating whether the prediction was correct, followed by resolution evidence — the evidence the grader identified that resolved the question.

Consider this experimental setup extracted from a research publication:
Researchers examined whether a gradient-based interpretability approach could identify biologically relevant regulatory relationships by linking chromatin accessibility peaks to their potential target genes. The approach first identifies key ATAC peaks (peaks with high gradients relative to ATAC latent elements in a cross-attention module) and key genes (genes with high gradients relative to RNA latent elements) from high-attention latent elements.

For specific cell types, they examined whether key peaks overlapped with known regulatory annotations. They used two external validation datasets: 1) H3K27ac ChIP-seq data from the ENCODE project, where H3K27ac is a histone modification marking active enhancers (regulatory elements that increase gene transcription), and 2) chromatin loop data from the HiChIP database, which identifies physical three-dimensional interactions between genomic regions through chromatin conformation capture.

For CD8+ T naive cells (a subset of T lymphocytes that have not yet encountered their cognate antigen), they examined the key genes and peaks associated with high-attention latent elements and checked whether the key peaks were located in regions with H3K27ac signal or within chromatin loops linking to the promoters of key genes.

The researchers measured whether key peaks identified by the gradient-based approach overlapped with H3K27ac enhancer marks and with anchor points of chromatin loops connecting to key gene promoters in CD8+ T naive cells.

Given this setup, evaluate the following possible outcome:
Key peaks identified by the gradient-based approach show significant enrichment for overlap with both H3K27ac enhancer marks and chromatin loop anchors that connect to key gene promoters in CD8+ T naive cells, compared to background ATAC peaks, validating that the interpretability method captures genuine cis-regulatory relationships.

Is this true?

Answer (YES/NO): YES